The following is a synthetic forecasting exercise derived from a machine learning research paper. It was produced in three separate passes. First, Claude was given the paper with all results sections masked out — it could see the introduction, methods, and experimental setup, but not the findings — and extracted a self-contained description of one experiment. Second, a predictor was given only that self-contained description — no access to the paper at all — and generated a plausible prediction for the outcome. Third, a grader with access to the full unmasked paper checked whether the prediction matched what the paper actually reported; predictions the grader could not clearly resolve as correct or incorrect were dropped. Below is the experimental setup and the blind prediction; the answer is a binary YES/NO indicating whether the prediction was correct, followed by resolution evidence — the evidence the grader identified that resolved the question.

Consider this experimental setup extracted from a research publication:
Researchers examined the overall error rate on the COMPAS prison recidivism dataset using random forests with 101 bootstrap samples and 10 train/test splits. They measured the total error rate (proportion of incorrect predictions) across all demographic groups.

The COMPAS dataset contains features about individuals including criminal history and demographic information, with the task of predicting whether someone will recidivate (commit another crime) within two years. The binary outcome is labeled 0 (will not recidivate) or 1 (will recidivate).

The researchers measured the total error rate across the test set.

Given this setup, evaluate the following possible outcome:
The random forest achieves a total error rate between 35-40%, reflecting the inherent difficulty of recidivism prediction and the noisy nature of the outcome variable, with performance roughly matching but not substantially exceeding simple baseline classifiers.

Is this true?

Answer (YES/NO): YES